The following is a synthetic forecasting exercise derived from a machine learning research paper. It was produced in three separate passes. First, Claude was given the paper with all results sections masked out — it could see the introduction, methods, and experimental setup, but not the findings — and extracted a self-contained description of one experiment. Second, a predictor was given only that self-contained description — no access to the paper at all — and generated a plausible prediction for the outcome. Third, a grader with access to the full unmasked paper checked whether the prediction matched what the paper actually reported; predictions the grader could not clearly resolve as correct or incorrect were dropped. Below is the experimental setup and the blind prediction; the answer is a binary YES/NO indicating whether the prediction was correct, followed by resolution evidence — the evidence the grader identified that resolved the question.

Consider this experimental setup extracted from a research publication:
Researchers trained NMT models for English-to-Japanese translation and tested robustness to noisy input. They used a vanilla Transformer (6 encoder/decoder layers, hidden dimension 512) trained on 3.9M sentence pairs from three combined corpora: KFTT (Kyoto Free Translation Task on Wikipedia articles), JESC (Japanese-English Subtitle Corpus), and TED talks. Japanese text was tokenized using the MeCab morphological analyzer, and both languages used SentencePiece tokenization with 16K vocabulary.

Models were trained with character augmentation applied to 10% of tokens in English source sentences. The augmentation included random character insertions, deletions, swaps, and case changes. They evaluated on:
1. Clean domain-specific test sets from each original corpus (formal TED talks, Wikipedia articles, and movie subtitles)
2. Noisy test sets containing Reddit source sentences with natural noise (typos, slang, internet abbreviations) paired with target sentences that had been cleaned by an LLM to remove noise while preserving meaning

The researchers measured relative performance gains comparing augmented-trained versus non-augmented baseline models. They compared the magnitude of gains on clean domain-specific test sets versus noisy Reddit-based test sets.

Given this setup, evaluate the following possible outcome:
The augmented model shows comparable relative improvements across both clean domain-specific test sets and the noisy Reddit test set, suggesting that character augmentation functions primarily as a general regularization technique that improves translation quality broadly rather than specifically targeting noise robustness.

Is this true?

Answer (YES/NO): NO